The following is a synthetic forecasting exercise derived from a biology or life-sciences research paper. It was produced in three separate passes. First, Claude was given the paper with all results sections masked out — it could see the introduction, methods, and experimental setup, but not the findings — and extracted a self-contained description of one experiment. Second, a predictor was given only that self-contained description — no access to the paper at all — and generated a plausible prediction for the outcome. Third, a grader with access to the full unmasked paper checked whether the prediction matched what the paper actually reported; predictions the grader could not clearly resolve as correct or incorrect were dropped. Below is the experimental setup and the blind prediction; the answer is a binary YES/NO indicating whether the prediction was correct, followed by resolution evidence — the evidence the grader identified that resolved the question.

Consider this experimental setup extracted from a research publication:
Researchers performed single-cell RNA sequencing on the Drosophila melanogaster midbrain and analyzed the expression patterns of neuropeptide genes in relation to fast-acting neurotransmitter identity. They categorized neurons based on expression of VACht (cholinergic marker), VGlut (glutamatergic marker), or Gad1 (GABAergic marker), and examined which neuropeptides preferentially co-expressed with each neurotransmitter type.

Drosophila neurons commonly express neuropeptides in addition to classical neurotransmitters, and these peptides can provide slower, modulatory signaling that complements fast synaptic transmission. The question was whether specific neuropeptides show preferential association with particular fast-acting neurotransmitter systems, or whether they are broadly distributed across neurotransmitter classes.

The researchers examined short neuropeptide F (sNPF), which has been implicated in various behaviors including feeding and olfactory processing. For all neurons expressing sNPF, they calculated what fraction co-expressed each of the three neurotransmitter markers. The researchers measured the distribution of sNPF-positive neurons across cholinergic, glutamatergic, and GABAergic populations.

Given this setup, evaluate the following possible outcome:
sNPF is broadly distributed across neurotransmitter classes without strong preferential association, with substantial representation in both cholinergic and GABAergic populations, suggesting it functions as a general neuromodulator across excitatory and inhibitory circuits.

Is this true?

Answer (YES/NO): NO